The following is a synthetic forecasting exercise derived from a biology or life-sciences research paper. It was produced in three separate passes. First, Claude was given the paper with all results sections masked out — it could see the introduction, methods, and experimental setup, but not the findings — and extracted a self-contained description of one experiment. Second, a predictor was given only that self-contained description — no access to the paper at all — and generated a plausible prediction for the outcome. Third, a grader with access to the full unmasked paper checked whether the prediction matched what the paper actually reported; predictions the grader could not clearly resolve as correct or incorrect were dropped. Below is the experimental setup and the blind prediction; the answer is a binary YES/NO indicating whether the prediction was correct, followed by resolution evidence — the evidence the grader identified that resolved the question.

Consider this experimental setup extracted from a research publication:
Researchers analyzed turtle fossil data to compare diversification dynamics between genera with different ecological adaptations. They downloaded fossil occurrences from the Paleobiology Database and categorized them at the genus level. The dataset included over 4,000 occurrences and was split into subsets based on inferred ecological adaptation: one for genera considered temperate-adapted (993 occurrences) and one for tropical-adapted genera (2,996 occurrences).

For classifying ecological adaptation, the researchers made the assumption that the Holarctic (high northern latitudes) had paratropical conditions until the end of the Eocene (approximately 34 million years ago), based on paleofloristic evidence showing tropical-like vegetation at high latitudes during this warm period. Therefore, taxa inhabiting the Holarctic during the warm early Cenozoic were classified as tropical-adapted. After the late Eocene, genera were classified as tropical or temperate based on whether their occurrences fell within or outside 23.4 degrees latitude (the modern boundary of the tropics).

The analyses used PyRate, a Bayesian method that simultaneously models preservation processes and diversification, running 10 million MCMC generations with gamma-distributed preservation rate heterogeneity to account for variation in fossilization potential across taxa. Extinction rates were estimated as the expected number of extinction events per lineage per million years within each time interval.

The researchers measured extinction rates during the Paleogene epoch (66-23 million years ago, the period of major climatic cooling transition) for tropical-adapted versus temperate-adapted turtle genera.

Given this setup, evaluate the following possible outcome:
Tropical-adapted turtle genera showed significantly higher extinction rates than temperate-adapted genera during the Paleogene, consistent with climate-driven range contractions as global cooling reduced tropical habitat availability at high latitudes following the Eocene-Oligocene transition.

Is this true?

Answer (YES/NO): YES